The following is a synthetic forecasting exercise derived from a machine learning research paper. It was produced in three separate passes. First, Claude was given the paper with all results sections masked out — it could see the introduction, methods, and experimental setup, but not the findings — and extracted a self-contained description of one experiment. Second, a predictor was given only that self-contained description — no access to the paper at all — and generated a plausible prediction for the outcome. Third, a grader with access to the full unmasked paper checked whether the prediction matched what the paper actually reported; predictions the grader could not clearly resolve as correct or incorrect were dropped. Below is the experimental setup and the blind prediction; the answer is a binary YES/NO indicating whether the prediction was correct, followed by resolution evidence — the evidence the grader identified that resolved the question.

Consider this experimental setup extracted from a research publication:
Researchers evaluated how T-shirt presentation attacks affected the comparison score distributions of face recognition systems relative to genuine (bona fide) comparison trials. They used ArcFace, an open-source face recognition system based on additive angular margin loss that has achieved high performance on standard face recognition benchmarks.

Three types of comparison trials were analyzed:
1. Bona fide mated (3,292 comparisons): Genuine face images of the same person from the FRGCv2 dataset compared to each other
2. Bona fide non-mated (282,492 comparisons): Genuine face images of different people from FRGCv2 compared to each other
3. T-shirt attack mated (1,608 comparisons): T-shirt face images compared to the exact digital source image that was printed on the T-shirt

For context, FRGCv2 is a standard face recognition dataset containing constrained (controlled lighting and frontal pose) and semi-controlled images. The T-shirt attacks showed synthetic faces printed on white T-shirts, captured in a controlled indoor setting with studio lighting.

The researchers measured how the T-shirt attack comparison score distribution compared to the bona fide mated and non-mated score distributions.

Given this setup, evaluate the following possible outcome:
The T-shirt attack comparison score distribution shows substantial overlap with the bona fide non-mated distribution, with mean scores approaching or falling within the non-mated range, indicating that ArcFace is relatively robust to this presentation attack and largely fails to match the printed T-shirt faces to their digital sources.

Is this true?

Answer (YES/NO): NO